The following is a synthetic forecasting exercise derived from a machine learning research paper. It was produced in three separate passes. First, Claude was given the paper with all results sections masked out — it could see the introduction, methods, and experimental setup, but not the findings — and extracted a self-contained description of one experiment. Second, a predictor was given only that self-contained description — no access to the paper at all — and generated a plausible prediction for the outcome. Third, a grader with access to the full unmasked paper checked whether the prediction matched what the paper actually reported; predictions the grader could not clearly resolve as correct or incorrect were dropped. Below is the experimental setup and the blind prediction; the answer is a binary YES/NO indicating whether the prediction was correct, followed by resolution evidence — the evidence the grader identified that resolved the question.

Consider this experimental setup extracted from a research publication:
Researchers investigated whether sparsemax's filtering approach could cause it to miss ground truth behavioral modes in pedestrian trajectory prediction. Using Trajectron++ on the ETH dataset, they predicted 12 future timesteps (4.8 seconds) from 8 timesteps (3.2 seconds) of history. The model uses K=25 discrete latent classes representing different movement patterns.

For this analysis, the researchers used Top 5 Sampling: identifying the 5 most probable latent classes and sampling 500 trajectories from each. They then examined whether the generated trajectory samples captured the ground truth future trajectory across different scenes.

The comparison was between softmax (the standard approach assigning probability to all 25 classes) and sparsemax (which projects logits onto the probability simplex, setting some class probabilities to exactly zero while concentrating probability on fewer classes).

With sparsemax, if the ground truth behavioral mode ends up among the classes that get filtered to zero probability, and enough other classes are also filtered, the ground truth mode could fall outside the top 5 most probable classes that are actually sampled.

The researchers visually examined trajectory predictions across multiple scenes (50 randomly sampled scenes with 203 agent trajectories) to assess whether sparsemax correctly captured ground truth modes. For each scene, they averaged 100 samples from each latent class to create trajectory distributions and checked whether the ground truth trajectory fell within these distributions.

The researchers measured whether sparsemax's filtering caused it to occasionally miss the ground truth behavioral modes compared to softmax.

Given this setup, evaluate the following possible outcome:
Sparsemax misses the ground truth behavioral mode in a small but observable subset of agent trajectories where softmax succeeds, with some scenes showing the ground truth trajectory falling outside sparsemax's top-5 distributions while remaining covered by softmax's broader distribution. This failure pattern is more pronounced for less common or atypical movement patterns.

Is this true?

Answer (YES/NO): NO